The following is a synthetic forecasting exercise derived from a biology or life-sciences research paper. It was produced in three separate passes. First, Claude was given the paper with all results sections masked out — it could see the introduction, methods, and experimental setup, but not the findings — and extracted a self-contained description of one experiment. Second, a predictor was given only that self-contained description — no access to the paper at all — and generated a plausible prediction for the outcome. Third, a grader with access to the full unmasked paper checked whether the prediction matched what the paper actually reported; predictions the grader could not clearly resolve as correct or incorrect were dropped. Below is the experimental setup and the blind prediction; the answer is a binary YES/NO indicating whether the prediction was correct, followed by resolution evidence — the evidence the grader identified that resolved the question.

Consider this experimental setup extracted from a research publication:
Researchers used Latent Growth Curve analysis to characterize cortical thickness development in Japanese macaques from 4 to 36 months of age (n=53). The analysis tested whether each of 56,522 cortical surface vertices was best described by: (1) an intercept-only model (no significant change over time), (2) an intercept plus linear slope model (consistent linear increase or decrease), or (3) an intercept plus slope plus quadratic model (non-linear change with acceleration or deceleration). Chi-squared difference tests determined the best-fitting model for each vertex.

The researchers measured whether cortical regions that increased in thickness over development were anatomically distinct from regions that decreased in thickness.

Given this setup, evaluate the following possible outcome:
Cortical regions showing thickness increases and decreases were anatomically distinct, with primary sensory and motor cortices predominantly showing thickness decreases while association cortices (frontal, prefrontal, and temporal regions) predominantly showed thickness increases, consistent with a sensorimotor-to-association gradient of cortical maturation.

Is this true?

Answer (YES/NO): NO